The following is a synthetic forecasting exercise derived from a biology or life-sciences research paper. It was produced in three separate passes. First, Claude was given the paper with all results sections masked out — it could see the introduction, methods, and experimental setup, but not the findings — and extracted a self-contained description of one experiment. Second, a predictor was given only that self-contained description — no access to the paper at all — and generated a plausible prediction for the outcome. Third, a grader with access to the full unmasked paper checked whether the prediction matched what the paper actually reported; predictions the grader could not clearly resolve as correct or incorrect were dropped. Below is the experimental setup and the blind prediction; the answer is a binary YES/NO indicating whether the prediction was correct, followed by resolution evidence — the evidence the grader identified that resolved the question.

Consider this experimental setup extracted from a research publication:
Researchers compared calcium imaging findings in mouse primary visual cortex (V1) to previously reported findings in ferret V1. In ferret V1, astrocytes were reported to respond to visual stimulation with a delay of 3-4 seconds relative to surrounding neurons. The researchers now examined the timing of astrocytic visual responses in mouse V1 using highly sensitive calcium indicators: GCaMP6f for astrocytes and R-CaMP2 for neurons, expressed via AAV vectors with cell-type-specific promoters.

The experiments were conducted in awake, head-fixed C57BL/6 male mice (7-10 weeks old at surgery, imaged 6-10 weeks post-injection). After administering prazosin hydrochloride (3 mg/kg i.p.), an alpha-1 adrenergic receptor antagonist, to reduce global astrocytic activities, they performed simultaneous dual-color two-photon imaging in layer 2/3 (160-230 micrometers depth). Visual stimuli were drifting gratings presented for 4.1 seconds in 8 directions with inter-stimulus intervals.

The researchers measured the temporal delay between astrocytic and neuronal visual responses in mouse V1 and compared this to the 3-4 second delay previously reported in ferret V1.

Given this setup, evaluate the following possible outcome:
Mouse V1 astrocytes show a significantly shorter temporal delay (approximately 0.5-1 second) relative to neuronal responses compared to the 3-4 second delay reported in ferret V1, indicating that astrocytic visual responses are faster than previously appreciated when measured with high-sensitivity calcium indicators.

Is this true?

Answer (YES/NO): NO